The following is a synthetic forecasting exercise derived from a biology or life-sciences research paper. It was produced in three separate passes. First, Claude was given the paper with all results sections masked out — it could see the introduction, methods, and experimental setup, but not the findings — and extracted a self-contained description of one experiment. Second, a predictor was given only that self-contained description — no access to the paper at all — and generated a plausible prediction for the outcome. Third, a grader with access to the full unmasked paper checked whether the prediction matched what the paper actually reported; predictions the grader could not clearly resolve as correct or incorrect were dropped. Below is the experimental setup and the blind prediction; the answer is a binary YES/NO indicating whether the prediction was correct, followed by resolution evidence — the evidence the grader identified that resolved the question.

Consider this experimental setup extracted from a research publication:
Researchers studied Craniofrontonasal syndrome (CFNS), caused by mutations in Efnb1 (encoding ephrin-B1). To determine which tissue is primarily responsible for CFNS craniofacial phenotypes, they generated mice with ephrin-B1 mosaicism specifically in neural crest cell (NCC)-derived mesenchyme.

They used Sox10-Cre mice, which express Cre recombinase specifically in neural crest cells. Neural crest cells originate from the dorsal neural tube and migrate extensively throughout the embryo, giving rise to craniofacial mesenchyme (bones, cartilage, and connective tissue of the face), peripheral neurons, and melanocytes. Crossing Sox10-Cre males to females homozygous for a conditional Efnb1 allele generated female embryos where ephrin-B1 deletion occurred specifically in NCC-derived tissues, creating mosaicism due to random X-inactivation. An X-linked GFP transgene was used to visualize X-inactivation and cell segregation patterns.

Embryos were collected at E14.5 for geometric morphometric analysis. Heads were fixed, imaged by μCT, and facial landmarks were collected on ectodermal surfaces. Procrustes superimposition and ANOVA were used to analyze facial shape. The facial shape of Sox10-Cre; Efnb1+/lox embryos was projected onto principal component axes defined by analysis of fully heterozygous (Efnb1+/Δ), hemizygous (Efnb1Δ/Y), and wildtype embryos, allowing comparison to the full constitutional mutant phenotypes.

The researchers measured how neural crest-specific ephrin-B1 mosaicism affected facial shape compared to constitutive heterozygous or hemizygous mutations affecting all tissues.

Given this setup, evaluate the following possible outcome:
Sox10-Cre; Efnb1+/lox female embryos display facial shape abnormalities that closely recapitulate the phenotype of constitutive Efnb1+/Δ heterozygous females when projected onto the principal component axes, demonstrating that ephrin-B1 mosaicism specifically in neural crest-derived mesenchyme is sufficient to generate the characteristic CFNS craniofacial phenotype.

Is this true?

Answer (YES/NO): NO